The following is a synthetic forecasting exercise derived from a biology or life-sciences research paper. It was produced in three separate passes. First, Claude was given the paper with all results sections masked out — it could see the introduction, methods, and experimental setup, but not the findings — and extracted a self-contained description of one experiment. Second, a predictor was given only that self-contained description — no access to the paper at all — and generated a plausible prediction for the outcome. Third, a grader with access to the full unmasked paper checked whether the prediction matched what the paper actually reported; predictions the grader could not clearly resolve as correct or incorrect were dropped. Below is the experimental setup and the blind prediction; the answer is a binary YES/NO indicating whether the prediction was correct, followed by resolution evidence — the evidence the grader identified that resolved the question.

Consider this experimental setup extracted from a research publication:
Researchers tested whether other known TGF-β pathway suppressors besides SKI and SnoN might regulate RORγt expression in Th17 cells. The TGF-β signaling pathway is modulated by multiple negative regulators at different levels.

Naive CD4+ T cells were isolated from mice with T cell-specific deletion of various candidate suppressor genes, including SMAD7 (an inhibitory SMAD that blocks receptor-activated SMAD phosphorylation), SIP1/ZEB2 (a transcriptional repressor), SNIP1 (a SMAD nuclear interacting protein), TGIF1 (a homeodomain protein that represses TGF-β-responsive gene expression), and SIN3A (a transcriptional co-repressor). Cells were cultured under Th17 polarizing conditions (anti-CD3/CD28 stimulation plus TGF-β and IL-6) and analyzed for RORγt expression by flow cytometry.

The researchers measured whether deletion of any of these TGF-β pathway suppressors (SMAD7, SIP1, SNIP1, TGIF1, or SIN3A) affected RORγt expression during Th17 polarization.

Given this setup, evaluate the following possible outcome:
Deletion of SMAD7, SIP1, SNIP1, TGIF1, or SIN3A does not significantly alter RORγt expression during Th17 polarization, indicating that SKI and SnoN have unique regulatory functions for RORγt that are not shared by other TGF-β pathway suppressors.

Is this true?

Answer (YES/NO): YES